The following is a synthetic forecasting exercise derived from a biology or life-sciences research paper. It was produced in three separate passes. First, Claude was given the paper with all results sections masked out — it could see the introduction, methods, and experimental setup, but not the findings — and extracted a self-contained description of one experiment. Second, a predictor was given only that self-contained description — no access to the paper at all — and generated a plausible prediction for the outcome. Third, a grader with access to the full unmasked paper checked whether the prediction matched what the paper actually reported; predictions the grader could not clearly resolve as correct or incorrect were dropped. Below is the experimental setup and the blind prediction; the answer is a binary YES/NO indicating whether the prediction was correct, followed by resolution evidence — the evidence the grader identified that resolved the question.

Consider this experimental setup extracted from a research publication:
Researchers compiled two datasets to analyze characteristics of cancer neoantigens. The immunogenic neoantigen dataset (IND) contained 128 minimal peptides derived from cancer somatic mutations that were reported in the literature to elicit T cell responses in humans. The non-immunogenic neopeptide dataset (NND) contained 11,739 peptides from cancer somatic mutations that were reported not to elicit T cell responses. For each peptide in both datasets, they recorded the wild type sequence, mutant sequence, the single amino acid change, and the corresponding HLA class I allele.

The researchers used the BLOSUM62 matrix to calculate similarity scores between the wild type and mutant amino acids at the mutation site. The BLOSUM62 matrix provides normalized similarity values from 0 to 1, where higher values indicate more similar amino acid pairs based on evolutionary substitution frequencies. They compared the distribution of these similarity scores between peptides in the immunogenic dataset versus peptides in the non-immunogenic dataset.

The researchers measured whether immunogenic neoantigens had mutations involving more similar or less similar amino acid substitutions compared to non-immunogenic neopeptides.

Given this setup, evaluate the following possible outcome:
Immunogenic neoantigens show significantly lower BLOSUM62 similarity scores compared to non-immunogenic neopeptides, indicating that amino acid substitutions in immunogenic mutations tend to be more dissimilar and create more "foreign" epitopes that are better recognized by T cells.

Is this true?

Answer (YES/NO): NO